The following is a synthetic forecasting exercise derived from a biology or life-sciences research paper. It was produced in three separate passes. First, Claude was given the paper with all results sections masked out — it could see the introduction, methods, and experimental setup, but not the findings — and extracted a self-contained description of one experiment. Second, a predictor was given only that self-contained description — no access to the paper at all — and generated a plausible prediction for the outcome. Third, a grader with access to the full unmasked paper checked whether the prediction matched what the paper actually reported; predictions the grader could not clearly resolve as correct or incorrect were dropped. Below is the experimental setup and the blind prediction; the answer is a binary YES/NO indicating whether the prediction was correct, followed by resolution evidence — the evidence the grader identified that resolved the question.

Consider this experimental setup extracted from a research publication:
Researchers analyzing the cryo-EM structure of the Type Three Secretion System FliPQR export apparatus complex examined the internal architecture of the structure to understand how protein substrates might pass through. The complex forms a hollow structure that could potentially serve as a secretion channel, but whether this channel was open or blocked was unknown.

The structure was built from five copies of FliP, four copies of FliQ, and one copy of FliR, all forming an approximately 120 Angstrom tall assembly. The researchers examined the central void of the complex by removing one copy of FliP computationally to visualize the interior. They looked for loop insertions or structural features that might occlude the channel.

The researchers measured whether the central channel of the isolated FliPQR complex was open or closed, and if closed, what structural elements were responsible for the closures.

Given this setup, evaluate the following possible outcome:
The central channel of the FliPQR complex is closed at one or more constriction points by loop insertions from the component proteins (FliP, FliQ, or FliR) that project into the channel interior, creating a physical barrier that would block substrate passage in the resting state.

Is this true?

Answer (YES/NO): YES